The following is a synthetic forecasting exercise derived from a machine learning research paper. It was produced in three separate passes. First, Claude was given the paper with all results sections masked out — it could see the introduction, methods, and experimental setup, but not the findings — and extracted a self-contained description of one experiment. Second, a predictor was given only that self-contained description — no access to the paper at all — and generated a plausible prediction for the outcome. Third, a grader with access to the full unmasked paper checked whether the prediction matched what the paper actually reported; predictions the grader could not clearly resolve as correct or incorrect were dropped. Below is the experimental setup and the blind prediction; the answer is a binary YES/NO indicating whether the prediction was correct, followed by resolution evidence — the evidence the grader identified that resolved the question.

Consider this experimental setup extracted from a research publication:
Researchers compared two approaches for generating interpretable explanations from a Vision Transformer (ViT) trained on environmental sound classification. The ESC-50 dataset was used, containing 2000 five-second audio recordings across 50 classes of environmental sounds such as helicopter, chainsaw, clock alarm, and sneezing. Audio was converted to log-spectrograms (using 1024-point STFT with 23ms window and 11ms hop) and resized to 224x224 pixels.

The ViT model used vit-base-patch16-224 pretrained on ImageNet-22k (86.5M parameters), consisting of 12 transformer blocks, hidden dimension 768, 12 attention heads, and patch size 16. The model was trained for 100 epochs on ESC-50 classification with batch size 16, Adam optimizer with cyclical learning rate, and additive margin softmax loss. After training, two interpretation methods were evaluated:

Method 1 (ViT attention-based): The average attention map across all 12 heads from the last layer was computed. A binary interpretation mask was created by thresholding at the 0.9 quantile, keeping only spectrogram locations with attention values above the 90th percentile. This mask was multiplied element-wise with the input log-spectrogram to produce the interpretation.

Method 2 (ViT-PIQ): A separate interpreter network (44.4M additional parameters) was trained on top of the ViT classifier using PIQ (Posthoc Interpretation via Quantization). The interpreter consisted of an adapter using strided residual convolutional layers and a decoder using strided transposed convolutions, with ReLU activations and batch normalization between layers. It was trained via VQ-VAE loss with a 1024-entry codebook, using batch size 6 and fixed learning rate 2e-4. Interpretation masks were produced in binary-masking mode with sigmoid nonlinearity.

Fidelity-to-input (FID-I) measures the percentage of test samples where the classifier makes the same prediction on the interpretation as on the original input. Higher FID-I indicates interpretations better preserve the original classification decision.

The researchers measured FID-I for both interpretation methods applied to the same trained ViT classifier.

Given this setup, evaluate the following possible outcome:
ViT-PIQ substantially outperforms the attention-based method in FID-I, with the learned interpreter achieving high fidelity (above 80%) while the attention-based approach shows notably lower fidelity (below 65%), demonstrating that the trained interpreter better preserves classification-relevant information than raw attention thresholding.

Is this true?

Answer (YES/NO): NO